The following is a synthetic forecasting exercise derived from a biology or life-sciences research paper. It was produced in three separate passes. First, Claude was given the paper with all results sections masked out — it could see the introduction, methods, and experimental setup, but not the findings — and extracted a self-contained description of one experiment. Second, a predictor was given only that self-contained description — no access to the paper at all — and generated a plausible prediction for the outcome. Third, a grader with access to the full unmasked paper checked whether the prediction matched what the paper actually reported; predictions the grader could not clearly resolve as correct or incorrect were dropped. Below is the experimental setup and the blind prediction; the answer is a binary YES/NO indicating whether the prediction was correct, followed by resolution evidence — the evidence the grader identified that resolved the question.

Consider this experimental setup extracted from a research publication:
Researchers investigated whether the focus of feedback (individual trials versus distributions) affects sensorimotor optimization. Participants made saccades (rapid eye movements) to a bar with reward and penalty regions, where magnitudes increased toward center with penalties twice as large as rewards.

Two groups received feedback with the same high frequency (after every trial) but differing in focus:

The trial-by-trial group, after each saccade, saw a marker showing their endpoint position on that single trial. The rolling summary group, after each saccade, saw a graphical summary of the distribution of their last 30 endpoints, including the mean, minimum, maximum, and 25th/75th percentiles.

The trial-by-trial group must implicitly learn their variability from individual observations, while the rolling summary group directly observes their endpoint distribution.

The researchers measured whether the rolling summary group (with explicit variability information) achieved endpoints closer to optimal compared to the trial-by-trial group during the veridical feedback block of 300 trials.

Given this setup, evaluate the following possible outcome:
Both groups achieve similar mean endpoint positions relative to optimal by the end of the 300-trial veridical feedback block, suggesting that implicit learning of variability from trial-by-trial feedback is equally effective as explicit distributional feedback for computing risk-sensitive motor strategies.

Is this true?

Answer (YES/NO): NO